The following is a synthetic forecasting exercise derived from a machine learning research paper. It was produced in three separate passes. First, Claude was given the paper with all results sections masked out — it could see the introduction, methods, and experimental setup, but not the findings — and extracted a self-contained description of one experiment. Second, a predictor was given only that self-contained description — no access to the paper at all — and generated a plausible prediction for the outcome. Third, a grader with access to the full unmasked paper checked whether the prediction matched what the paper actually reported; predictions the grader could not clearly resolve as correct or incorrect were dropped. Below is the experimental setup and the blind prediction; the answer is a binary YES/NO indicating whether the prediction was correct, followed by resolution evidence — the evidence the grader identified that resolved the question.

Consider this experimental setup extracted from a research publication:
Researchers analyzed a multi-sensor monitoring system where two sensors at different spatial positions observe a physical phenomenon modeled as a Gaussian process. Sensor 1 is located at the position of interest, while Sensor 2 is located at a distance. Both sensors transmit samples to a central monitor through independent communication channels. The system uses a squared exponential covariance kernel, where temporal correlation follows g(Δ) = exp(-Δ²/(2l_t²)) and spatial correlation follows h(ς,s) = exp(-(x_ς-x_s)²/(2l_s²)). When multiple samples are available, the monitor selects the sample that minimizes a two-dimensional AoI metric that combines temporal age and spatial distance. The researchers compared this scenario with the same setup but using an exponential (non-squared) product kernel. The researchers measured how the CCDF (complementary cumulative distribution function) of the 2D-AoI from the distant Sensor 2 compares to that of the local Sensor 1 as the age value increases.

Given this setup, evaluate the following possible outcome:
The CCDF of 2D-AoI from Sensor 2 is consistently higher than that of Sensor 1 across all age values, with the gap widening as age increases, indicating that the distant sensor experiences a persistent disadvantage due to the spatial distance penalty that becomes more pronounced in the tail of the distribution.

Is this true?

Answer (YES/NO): NO